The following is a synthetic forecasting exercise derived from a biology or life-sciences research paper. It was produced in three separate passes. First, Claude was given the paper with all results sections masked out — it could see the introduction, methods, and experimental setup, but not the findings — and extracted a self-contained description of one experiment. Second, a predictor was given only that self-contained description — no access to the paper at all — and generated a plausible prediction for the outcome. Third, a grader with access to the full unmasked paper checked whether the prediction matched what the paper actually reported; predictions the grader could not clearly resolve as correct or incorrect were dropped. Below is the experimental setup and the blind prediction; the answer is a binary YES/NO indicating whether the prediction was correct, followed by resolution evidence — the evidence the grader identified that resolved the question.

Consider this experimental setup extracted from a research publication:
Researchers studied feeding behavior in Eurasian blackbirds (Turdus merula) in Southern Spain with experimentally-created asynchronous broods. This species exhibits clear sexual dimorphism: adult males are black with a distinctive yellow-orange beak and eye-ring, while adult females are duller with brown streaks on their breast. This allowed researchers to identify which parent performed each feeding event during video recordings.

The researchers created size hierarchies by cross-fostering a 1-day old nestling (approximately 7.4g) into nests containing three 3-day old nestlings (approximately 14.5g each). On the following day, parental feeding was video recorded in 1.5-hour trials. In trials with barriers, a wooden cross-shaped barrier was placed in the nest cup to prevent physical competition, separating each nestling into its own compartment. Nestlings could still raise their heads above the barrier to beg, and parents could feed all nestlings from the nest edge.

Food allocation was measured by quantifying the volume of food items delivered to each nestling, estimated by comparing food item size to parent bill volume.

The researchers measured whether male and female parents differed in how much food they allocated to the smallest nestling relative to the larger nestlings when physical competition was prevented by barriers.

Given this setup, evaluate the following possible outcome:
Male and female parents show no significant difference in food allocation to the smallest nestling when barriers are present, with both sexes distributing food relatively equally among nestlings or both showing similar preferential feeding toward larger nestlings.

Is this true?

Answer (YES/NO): NO